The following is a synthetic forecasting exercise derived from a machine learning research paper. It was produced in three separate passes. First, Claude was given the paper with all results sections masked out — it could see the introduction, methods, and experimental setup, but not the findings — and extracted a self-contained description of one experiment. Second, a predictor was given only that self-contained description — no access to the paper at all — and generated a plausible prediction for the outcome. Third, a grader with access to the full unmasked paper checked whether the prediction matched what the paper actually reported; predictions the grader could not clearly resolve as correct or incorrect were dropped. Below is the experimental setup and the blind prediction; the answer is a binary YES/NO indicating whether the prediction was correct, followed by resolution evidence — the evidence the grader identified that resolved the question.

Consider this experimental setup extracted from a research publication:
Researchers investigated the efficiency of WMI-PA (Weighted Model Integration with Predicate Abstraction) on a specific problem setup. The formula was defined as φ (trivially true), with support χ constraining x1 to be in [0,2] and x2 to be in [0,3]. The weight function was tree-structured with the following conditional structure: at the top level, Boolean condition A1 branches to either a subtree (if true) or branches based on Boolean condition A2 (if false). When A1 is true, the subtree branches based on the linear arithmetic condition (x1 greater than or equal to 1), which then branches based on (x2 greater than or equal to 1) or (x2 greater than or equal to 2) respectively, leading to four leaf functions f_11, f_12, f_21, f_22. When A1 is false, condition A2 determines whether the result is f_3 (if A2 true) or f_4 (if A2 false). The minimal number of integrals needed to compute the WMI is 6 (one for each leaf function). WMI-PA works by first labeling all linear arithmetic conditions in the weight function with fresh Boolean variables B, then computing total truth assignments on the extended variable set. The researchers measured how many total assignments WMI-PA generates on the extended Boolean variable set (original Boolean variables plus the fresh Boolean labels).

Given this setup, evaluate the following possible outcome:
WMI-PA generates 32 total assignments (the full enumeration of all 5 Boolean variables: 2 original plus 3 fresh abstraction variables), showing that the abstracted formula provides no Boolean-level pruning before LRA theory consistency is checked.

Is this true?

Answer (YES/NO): NO